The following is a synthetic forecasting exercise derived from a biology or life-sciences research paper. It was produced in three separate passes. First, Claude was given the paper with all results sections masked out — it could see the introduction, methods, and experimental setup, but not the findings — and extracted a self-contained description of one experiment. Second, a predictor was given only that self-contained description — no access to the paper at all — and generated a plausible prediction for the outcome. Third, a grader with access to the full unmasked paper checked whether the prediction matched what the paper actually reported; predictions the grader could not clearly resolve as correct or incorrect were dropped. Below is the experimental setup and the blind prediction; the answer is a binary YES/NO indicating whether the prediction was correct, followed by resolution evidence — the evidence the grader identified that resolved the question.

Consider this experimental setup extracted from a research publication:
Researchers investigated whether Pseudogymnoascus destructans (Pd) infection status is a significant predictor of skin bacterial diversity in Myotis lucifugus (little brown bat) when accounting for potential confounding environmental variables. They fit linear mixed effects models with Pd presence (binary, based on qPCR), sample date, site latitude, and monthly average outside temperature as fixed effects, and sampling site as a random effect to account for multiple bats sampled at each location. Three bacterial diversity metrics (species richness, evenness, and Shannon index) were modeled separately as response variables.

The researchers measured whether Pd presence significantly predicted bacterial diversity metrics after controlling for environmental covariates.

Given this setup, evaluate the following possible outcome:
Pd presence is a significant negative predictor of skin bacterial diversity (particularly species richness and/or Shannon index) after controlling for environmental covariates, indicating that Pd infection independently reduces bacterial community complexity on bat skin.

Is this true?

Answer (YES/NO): YES